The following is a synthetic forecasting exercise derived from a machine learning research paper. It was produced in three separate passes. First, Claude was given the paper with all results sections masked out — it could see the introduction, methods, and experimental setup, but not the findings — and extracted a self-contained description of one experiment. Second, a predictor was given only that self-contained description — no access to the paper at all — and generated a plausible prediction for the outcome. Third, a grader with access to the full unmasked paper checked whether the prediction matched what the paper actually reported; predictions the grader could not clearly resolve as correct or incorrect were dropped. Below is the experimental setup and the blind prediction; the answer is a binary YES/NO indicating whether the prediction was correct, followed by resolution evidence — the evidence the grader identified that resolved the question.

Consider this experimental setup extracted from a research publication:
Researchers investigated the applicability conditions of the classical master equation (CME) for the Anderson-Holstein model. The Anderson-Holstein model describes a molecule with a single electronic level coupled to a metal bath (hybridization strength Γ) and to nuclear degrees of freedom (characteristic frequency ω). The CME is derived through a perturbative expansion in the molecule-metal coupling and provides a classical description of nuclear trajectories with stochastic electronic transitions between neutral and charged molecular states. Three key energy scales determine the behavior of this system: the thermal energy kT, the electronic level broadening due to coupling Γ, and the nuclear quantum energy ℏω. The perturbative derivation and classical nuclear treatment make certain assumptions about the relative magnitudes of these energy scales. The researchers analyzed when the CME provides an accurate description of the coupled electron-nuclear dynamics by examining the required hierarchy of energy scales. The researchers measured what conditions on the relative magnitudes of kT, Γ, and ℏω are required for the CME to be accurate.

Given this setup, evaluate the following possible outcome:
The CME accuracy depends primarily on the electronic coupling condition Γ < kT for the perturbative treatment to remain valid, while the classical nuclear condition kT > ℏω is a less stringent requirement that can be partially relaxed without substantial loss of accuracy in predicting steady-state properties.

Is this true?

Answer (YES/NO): NO